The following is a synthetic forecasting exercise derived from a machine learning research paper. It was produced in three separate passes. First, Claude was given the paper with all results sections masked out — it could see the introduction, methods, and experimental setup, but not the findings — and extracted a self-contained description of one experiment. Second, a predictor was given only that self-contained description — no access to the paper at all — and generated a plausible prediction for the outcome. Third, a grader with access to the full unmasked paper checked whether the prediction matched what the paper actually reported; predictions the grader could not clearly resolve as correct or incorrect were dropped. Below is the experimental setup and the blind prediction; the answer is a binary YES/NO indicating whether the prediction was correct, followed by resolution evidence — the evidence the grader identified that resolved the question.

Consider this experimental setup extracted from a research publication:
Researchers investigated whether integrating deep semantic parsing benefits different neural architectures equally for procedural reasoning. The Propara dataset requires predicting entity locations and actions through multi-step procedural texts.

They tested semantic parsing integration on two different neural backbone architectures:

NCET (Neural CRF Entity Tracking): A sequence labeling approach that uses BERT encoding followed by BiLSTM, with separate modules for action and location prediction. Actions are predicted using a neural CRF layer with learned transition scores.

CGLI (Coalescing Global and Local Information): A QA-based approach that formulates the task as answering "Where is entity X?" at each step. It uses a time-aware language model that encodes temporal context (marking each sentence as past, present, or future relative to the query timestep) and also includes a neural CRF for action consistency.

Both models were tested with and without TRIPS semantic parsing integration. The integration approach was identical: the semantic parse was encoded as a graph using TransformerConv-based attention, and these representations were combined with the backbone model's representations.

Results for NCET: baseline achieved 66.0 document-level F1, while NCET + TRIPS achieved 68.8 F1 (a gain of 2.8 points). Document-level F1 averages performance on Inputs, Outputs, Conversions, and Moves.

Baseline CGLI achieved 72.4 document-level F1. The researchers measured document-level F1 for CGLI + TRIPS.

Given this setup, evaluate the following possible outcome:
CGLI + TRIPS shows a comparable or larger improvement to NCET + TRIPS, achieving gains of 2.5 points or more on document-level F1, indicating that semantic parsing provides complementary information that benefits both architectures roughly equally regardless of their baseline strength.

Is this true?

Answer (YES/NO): NO